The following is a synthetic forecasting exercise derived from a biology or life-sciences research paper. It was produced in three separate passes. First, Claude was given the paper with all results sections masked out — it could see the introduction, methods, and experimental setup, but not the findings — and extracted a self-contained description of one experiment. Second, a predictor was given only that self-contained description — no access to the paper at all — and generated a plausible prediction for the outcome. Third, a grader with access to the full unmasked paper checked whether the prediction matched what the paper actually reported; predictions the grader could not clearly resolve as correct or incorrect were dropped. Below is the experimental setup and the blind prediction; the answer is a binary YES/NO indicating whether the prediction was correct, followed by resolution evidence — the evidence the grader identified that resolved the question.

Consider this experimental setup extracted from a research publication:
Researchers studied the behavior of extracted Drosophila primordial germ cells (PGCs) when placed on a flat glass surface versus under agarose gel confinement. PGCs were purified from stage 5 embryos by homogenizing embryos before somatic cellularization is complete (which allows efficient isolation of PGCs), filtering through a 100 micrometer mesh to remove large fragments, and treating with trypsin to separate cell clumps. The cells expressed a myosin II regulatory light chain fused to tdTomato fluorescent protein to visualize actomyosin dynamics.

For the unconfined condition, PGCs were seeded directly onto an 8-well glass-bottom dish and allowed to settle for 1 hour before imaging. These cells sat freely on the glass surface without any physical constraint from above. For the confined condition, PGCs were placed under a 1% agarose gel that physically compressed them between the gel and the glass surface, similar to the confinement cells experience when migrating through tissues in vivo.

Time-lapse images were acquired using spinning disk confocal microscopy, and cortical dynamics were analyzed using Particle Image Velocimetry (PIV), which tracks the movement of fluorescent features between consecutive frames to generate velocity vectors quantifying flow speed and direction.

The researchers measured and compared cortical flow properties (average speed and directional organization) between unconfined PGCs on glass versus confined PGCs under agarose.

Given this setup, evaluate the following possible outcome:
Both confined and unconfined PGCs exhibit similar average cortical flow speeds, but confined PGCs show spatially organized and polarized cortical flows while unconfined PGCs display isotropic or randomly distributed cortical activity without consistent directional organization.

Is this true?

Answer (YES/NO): NO